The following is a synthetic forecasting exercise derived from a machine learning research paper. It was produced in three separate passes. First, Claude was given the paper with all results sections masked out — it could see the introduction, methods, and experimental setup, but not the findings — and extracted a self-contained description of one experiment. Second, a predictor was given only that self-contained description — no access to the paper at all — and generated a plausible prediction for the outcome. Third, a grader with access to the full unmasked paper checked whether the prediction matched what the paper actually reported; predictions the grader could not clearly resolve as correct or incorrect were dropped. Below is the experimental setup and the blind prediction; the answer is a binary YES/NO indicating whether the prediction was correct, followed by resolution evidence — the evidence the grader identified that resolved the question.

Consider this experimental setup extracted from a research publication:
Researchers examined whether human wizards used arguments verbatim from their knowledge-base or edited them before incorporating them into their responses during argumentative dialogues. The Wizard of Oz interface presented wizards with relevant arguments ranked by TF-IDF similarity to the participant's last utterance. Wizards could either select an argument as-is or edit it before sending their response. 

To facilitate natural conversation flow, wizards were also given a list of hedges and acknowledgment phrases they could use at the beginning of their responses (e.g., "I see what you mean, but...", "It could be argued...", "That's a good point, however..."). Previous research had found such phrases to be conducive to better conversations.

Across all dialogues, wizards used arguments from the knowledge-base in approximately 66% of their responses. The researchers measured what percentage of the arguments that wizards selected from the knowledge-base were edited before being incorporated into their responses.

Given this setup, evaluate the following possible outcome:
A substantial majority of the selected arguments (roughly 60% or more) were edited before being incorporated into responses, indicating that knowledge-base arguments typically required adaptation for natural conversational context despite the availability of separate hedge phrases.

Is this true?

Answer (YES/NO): YES